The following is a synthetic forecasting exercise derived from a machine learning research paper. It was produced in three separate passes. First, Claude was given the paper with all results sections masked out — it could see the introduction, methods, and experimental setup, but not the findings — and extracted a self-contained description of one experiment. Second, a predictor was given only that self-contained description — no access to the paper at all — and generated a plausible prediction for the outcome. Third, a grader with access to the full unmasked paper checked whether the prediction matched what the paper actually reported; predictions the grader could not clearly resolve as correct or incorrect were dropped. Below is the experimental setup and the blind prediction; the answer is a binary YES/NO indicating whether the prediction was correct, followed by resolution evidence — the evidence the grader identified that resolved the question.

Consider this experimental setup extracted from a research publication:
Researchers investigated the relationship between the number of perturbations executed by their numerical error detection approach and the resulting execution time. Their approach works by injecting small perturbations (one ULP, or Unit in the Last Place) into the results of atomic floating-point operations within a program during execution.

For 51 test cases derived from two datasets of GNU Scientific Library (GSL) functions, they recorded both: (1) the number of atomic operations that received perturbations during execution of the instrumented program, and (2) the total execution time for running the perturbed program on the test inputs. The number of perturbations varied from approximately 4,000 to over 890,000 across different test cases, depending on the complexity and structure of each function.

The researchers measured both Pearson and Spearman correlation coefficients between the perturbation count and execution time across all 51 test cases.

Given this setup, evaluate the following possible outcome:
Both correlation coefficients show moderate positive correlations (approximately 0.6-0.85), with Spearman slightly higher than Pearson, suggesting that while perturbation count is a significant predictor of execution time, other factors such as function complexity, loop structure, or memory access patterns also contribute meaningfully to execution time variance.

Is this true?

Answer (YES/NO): NO